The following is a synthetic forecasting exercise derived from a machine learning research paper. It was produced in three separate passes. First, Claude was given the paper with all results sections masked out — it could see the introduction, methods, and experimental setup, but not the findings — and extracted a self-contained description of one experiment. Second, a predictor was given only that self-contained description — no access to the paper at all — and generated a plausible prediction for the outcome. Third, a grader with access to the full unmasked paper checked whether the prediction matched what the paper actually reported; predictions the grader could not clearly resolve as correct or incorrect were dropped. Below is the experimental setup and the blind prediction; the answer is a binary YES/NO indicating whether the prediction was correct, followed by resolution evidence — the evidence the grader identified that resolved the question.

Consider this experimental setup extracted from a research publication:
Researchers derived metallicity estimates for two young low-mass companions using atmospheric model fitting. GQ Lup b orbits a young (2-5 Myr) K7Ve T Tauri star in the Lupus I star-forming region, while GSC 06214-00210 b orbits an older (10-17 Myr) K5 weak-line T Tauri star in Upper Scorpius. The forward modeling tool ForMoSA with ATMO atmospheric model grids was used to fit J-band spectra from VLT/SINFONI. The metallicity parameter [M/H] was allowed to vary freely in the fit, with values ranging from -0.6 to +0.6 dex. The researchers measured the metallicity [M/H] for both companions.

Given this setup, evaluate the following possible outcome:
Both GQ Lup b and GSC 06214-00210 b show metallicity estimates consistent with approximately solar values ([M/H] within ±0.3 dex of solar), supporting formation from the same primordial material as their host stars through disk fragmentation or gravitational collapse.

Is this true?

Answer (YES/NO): NO